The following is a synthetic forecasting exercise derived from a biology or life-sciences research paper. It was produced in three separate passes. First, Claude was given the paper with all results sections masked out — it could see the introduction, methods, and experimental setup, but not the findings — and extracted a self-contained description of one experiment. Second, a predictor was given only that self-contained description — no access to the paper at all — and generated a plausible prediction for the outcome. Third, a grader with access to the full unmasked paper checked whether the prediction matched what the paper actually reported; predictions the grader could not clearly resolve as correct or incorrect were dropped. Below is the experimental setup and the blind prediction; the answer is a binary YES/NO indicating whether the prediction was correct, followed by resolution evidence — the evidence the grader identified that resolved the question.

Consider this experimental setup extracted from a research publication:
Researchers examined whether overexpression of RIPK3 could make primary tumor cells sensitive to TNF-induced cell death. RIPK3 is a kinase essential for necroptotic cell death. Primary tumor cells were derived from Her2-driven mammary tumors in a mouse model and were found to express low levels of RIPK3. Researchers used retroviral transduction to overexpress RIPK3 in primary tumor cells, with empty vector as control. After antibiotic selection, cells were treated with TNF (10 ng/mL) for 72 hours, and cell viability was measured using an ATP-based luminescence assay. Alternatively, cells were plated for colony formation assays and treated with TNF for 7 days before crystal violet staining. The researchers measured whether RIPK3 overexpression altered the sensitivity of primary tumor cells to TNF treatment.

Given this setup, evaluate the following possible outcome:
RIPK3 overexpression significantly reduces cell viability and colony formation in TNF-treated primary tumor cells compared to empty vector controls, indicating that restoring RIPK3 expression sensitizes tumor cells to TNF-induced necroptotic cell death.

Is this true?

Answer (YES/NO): YES